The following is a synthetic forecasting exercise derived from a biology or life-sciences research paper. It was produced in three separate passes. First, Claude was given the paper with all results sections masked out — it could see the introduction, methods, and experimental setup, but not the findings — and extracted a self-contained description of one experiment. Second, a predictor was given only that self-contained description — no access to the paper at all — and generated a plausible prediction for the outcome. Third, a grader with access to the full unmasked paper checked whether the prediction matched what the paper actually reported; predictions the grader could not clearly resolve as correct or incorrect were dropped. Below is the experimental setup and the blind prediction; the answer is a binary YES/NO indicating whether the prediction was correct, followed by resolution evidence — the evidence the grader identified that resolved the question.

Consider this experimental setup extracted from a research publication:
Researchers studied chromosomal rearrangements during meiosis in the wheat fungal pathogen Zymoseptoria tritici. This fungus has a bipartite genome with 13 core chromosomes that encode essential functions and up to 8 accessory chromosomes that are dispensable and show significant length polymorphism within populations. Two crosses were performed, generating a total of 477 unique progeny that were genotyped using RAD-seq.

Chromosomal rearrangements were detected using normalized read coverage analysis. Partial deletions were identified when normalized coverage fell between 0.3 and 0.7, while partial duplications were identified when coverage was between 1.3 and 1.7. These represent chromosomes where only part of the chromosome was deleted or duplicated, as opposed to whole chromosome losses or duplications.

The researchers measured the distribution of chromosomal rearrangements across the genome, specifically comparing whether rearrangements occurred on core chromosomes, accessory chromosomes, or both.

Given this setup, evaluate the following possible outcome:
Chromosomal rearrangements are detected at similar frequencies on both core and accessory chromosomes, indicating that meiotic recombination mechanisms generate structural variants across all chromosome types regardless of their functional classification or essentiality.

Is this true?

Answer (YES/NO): NO